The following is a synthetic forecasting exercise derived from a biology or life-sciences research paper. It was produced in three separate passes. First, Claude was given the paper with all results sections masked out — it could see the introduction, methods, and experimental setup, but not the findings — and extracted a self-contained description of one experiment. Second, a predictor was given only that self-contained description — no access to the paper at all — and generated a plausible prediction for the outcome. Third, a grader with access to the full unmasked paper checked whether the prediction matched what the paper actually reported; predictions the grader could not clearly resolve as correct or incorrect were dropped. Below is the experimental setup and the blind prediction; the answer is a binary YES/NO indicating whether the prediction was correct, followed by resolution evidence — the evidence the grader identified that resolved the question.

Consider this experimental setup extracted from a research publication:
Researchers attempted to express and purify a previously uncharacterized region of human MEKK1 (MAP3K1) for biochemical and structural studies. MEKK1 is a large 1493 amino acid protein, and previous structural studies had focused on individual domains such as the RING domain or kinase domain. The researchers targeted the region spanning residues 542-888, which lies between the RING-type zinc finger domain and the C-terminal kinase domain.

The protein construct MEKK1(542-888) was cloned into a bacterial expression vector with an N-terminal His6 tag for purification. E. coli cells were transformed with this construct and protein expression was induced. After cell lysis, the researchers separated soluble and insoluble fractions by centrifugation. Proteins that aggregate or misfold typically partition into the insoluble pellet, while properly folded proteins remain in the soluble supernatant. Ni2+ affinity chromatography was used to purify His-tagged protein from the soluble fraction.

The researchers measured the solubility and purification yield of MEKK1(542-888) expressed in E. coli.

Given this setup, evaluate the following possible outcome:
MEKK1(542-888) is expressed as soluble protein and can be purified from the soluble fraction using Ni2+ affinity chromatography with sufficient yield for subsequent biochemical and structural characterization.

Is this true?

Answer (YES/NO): YES